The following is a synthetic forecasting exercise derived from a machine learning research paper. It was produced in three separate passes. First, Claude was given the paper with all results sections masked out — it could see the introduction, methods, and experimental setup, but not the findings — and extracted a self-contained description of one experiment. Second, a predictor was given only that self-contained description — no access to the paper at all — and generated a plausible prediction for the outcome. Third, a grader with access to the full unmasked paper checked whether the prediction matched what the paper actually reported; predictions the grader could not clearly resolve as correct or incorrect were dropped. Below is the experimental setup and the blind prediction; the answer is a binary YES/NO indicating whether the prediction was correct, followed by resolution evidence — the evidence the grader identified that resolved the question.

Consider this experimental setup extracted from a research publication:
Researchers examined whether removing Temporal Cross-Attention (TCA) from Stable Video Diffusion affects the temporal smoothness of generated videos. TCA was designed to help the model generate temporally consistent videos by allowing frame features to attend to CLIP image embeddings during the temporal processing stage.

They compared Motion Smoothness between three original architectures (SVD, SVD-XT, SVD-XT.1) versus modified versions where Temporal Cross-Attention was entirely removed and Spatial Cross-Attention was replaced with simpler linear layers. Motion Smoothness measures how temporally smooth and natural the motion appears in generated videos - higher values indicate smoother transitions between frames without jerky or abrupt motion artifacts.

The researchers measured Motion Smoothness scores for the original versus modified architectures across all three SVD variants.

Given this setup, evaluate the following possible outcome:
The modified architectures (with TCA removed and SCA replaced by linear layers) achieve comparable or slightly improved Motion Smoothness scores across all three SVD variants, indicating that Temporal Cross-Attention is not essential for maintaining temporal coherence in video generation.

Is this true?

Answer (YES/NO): YES